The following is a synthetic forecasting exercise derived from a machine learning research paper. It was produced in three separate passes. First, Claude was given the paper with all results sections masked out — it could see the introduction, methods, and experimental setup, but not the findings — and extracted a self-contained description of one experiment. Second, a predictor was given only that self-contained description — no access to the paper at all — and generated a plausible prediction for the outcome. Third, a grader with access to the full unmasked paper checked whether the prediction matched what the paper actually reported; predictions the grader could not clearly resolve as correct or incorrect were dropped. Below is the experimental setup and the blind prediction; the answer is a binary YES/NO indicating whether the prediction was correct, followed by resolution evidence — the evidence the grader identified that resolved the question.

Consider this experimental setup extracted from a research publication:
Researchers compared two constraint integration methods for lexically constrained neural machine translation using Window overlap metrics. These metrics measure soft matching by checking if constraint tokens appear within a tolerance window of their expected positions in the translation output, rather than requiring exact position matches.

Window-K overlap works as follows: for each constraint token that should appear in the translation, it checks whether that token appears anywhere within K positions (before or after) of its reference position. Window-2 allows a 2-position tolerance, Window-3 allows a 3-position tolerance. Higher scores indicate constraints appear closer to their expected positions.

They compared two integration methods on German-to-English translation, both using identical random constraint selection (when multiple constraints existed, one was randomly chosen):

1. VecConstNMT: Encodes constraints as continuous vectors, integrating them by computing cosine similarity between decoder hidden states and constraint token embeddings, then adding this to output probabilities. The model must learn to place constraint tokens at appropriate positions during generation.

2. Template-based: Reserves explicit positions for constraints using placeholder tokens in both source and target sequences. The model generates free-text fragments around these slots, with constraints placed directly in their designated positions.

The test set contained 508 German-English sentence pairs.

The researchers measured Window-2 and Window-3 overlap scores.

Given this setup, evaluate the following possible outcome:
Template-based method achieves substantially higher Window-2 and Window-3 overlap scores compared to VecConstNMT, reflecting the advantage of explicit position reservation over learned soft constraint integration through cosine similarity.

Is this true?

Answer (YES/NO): YES